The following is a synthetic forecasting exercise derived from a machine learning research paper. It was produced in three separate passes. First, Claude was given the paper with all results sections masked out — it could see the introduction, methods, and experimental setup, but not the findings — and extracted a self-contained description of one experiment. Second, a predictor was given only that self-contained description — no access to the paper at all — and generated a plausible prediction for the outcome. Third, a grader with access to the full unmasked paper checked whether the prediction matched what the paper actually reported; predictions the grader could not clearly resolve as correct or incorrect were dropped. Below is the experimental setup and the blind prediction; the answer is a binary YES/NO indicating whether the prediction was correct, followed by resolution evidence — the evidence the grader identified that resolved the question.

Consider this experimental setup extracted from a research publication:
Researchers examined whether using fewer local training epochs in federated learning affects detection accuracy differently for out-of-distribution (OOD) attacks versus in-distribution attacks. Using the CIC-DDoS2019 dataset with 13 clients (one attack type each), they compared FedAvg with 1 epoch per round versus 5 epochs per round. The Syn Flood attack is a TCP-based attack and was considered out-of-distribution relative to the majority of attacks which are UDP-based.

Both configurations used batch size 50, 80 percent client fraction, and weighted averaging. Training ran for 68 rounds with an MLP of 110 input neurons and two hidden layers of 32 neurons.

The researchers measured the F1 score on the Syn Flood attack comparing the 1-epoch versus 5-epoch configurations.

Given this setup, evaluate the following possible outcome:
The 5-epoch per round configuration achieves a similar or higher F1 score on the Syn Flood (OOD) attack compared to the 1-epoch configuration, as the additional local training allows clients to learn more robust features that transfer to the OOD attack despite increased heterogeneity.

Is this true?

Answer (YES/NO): YES